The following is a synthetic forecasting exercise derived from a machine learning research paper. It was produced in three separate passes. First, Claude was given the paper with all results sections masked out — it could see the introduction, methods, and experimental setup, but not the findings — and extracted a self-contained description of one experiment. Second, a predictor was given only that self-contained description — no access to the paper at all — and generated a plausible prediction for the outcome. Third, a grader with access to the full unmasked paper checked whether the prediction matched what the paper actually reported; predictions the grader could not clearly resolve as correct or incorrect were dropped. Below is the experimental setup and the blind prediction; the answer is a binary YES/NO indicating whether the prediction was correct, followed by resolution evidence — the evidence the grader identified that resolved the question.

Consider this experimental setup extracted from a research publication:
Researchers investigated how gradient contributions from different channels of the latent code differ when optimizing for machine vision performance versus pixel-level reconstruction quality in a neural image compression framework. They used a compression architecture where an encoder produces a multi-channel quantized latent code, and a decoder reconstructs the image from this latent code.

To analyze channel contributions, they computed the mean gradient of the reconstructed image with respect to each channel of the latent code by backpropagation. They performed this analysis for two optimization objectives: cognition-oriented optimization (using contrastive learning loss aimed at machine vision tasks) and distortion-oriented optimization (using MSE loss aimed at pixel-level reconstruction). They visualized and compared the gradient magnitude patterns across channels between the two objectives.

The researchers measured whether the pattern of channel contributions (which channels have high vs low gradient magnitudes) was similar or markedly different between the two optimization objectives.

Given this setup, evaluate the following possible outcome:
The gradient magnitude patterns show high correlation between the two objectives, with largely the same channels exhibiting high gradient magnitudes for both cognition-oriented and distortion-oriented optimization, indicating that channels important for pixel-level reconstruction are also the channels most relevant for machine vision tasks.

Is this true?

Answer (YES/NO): NO